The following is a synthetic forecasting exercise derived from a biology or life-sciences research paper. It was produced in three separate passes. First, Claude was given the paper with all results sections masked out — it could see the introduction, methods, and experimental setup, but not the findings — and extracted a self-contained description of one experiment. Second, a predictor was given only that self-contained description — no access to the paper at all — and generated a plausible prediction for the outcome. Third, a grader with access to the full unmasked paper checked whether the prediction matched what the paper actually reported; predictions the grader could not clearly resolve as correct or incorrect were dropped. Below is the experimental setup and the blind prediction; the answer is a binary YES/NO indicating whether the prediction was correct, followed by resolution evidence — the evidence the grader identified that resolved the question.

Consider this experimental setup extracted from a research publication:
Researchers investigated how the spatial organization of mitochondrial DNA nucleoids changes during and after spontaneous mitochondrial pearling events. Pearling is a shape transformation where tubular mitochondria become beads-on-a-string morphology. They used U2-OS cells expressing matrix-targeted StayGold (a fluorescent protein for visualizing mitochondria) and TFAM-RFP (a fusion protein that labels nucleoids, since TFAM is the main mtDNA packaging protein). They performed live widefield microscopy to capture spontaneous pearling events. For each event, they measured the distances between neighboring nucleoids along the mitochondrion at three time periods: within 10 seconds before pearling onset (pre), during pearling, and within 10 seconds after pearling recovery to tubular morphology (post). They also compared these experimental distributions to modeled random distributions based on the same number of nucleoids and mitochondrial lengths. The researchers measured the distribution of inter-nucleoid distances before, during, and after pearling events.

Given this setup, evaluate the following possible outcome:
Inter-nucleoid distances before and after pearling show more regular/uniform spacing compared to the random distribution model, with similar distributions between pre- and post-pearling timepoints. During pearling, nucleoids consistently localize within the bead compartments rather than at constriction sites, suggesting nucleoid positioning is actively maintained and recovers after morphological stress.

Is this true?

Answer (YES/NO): NO